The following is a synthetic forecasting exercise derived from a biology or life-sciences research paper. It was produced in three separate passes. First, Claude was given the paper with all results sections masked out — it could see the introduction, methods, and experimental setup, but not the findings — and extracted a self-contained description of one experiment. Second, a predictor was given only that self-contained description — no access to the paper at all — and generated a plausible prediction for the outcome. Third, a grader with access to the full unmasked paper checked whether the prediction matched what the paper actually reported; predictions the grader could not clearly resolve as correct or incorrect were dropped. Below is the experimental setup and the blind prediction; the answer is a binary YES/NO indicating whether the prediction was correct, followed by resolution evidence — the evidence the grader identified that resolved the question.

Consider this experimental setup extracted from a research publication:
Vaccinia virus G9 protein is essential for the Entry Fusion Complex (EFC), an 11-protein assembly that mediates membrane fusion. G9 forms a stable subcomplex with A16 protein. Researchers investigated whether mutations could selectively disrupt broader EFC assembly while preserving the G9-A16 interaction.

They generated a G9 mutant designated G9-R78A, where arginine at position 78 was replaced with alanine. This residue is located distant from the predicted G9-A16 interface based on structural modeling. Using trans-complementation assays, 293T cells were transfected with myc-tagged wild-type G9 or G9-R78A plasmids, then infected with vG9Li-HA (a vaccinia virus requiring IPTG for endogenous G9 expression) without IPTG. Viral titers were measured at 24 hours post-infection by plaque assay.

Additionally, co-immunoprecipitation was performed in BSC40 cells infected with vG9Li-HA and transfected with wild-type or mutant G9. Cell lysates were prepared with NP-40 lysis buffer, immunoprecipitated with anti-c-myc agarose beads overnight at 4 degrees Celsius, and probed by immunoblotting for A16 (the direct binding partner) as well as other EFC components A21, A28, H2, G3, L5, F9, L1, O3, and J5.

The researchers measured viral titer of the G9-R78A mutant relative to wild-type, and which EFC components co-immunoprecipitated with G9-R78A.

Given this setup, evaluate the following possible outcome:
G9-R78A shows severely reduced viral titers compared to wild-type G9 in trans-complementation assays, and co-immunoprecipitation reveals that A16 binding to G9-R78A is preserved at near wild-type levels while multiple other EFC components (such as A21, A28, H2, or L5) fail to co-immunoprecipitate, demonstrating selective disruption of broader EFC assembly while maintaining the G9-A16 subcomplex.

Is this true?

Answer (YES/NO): YES